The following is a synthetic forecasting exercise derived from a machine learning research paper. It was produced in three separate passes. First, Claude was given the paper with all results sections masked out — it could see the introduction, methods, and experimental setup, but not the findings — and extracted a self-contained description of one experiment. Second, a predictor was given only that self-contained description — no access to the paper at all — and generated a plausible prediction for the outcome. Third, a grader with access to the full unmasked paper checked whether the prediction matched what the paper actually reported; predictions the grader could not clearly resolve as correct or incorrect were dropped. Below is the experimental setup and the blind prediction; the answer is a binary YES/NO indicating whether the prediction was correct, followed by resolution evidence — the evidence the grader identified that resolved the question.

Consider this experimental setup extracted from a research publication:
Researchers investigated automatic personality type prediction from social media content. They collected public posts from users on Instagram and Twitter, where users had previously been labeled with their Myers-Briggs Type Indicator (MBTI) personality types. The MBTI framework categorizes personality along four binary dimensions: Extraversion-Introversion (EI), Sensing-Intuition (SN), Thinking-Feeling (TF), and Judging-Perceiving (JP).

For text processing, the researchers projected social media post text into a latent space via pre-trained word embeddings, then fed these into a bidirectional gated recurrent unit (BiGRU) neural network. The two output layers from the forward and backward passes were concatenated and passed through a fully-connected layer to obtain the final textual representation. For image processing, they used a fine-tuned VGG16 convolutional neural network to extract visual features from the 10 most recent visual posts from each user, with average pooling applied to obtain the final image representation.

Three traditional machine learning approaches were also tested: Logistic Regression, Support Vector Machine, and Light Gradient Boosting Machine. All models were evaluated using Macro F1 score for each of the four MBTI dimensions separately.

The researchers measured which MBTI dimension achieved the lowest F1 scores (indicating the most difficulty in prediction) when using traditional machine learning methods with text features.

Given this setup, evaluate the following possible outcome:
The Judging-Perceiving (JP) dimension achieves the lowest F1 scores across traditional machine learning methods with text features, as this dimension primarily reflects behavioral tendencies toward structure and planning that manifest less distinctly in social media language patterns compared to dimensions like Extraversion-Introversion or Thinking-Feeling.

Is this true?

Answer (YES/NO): NO